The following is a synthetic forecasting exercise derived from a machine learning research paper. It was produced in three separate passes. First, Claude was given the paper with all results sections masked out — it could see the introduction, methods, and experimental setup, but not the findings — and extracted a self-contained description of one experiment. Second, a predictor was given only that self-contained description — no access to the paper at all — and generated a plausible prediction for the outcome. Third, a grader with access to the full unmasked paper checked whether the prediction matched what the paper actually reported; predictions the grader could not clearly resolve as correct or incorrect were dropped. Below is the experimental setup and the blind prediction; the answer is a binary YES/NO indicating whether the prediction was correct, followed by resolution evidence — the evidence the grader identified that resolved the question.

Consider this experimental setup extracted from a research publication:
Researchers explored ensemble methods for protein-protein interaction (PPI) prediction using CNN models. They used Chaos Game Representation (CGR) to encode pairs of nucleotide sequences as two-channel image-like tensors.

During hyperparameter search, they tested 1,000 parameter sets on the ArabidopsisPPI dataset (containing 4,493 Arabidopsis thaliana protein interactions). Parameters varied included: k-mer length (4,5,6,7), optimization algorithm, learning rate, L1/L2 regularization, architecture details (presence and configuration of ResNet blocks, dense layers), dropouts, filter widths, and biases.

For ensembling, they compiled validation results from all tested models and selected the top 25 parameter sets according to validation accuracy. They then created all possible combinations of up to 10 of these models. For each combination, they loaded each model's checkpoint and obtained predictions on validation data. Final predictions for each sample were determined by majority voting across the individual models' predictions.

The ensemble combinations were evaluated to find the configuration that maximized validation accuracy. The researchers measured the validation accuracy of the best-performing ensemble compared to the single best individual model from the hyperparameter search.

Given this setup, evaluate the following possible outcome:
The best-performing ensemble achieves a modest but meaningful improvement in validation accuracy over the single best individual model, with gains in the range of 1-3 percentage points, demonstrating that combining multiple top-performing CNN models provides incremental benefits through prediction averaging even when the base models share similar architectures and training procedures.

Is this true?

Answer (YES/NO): YES